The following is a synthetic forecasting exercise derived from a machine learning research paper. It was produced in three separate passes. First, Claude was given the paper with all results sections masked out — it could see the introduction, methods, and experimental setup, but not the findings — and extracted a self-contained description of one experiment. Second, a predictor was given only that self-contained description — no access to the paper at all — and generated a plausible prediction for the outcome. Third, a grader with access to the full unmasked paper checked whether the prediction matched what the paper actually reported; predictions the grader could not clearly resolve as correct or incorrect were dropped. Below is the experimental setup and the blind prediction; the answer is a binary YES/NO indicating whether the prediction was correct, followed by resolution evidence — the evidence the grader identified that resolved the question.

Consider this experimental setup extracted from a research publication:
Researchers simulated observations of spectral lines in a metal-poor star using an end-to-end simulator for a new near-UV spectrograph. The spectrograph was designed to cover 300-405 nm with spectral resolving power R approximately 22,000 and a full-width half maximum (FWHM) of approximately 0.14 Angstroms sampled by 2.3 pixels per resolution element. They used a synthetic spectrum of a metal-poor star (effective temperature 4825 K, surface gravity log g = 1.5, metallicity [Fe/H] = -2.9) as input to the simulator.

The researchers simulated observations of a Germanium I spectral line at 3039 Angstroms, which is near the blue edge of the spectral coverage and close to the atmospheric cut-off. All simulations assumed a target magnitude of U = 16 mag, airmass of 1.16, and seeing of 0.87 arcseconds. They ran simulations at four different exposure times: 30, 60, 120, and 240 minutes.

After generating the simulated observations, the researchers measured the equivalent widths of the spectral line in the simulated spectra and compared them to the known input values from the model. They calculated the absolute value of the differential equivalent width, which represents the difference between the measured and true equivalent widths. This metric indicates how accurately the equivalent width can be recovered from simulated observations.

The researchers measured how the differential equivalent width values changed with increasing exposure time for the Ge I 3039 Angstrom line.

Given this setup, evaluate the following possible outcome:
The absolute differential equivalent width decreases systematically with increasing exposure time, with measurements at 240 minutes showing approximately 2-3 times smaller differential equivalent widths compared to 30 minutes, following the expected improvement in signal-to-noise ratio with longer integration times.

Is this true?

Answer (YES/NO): NO